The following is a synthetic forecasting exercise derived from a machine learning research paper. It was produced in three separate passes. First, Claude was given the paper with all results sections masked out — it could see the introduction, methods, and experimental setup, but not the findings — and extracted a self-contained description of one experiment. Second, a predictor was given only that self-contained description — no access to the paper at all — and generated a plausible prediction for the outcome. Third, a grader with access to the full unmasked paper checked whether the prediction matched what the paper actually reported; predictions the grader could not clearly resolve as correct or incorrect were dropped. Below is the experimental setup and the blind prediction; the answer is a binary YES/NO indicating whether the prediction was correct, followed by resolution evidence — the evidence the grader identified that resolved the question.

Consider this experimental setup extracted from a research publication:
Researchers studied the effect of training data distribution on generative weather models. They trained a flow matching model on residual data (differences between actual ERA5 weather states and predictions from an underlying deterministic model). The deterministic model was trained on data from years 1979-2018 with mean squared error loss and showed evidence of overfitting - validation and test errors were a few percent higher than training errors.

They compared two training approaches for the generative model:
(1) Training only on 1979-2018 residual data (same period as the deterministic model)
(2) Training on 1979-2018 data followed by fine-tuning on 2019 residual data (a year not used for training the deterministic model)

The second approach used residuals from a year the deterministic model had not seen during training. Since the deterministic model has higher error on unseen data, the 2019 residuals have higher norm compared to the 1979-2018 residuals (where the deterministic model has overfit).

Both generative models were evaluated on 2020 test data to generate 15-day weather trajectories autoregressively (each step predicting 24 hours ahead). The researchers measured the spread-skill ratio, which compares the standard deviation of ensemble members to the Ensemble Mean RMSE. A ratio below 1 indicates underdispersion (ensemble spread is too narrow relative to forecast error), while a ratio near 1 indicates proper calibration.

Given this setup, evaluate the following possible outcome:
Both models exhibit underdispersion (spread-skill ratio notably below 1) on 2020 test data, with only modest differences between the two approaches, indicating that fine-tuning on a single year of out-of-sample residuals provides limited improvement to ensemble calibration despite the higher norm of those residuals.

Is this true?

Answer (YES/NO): NO